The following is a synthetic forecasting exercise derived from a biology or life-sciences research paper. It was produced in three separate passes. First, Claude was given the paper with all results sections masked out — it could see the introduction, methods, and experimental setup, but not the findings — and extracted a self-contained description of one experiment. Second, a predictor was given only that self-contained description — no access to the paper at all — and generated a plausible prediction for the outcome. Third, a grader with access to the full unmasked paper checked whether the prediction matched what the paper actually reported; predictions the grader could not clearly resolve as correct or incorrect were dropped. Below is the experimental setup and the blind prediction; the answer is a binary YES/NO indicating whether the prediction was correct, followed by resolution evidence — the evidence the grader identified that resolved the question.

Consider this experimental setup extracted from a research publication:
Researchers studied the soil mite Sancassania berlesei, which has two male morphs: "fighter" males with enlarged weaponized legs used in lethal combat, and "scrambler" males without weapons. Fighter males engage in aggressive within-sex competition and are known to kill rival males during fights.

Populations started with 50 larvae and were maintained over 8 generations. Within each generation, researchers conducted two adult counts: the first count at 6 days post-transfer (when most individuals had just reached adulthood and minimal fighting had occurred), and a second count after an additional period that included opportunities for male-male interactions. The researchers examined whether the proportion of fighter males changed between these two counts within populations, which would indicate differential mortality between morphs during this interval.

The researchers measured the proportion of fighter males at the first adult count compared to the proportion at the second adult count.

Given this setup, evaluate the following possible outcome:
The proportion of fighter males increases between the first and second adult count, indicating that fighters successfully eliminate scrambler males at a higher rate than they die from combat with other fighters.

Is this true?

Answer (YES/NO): NO